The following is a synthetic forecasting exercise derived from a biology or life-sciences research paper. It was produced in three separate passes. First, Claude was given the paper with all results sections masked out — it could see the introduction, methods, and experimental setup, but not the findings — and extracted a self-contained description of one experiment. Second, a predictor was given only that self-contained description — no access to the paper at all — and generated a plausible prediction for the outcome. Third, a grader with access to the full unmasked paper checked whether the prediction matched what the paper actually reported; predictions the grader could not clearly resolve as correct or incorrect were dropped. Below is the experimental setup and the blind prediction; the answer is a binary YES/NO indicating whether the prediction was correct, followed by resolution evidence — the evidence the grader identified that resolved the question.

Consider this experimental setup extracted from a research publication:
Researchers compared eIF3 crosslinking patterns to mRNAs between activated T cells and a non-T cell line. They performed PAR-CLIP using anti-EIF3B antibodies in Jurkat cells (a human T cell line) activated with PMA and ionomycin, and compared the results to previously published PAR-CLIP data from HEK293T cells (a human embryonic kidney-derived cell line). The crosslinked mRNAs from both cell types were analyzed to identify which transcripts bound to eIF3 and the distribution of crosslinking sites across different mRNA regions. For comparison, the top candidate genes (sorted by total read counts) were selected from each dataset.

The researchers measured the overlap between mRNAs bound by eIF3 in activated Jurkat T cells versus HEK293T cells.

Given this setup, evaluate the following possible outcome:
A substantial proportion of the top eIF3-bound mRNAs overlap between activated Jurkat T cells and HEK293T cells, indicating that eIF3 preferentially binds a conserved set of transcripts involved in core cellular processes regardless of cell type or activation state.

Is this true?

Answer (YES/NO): NO